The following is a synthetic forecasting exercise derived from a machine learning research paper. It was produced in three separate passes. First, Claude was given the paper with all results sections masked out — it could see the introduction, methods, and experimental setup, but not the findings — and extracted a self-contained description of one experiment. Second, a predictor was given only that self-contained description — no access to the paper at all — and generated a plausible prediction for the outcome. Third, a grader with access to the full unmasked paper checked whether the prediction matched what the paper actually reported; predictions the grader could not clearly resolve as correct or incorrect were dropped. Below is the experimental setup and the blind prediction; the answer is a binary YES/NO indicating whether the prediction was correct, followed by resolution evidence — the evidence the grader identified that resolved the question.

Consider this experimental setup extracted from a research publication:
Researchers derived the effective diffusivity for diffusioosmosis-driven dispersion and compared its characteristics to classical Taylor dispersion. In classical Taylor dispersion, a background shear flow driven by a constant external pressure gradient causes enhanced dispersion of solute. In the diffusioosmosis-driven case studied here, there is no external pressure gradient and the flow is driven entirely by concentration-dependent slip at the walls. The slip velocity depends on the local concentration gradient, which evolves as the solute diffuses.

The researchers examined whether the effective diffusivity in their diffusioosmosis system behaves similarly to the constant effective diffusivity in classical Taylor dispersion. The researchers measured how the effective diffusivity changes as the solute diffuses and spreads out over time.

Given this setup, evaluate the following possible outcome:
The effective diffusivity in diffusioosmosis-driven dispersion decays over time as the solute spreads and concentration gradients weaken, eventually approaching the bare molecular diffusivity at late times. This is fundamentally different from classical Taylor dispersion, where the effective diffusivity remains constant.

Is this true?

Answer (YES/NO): YES